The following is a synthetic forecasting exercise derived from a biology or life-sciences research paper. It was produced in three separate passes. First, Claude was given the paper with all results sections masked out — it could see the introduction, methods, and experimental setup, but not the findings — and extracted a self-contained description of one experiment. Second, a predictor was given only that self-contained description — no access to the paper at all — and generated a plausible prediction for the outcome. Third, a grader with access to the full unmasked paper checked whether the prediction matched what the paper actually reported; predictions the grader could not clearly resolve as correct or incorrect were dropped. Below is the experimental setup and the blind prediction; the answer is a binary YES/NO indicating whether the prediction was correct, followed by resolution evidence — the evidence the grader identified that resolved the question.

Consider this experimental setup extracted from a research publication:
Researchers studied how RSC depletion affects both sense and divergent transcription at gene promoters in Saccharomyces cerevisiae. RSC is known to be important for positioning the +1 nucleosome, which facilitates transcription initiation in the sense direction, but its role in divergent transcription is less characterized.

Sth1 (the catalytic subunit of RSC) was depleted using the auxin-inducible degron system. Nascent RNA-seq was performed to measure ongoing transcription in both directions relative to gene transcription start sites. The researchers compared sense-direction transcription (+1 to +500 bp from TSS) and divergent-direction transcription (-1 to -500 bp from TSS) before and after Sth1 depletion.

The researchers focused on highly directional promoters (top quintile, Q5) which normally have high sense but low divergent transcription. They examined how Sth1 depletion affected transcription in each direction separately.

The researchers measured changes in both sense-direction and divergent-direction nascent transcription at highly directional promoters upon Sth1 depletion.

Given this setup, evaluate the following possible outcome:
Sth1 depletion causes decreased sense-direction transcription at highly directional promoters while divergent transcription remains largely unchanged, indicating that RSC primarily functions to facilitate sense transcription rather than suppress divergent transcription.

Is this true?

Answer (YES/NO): NO